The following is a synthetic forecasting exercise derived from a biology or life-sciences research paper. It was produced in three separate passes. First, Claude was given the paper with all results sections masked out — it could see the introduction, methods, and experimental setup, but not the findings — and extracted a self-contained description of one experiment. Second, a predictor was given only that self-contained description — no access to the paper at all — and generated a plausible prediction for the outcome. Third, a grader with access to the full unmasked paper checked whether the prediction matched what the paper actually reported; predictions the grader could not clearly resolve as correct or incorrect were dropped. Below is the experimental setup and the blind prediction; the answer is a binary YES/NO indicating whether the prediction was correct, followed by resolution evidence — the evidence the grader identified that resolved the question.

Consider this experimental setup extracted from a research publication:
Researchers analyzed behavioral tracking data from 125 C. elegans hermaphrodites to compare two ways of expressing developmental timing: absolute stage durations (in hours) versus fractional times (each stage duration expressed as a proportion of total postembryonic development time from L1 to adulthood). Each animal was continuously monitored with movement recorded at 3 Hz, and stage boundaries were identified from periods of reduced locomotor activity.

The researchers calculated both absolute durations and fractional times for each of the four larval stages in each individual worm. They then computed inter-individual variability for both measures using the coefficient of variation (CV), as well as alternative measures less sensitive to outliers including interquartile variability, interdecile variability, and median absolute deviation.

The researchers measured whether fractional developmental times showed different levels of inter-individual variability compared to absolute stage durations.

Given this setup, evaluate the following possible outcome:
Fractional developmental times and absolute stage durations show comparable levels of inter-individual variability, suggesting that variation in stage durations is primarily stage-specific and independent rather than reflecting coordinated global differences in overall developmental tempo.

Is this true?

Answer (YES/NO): NO